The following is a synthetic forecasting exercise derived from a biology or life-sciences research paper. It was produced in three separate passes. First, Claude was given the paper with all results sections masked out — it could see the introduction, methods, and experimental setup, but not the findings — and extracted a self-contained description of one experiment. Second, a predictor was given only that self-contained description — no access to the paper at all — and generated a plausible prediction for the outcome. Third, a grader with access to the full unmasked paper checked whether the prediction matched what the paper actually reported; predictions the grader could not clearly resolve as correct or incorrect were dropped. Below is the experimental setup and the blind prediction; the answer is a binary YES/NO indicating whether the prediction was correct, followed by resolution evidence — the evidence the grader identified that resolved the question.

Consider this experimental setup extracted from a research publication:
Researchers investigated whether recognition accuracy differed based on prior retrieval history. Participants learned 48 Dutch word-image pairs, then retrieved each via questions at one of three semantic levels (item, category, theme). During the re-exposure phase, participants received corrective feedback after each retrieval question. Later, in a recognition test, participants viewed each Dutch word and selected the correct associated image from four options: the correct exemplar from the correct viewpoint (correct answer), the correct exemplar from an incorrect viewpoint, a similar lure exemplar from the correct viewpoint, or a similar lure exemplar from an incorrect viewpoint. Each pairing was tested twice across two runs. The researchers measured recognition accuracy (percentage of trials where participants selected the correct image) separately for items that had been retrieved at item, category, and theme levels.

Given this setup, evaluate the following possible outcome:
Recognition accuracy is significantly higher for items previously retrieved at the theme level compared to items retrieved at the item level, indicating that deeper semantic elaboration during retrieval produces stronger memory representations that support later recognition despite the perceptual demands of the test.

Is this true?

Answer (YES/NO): NO